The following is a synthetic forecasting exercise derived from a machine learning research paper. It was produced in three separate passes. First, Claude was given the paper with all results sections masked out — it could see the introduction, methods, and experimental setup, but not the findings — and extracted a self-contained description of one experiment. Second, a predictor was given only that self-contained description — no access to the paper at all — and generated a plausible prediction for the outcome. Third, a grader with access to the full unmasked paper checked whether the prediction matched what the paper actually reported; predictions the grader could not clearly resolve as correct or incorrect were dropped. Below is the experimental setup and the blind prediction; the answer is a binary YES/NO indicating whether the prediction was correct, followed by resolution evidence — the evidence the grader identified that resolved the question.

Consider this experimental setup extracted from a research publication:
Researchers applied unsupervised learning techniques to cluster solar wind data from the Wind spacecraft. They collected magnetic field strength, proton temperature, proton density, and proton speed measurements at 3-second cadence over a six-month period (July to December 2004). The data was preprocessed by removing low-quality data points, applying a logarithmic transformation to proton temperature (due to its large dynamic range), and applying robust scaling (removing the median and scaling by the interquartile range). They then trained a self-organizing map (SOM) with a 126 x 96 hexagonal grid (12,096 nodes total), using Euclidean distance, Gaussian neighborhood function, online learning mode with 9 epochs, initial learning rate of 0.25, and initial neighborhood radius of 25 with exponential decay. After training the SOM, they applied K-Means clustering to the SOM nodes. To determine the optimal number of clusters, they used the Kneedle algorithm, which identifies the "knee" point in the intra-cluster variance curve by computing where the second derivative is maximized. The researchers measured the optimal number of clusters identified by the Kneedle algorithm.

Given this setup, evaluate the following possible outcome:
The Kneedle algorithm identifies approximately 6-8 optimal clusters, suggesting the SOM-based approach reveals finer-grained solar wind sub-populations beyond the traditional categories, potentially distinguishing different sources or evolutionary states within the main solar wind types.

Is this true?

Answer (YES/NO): NO